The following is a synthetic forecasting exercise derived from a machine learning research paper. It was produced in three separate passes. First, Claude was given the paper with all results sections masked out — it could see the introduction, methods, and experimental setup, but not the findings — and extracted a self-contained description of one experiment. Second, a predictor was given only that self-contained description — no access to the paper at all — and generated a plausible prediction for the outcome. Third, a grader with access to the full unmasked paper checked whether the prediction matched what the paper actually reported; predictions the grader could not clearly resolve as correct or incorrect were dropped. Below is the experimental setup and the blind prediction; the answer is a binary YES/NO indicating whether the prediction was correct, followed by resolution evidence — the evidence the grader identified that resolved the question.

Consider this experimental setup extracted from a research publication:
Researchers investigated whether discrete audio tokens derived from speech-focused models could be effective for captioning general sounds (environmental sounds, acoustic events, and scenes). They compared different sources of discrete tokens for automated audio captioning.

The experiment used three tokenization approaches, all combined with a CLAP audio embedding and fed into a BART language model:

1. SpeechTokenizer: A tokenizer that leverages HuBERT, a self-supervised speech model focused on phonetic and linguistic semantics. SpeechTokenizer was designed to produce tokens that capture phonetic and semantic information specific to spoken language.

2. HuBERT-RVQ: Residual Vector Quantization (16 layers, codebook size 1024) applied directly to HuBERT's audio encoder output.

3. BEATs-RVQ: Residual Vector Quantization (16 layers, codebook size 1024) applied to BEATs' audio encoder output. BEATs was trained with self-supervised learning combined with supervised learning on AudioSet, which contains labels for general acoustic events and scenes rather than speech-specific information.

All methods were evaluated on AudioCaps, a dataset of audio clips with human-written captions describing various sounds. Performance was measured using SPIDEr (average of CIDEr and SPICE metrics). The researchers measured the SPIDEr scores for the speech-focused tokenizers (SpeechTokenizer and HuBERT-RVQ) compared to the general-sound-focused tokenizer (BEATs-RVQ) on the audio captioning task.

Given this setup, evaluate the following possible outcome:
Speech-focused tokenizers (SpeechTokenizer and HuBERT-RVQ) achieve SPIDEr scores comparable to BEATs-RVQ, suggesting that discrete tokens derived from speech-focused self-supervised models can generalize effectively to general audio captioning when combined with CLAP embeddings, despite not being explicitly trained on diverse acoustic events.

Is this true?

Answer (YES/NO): NO